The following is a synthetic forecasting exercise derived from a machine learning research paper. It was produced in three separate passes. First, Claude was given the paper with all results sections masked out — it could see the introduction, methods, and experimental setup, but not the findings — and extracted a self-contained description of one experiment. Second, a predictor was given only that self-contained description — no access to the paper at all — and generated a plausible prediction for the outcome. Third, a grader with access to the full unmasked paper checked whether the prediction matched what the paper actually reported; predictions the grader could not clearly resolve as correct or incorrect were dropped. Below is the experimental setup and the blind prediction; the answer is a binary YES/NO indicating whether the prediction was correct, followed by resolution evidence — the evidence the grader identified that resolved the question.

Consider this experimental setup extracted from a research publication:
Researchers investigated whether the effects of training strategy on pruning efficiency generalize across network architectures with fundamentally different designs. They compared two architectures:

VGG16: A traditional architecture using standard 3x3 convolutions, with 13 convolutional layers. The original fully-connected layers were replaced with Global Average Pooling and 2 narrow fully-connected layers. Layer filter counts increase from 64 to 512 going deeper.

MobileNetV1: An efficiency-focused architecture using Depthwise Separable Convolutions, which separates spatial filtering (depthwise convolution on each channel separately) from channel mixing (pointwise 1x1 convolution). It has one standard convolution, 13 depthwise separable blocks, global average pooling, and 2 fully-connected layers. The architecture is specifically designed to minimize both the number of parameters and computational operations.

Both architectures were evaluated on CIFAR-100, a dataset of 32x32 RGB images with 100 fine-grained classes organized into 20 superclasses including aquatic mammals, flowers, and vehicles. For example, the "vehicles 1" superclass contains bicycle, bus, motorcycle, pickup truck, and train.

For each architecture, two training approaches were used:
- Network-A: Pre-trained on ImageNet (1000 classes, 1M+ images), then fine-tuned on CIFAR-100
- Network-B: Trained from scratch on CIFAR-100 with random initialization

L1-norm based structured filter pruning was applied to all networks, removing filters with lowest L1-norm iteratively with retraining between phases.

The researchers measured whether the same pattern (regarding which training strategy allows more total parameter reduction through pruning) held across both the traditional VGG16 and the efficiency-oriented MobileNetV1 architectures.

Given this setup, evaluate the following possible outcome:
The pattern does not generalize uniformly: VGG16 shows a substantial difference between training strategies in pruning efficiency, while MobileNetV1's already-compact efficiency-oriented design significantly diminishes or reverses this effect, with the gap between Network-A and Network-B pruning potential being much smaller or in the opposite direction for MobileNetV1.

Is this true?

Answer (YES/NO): NO